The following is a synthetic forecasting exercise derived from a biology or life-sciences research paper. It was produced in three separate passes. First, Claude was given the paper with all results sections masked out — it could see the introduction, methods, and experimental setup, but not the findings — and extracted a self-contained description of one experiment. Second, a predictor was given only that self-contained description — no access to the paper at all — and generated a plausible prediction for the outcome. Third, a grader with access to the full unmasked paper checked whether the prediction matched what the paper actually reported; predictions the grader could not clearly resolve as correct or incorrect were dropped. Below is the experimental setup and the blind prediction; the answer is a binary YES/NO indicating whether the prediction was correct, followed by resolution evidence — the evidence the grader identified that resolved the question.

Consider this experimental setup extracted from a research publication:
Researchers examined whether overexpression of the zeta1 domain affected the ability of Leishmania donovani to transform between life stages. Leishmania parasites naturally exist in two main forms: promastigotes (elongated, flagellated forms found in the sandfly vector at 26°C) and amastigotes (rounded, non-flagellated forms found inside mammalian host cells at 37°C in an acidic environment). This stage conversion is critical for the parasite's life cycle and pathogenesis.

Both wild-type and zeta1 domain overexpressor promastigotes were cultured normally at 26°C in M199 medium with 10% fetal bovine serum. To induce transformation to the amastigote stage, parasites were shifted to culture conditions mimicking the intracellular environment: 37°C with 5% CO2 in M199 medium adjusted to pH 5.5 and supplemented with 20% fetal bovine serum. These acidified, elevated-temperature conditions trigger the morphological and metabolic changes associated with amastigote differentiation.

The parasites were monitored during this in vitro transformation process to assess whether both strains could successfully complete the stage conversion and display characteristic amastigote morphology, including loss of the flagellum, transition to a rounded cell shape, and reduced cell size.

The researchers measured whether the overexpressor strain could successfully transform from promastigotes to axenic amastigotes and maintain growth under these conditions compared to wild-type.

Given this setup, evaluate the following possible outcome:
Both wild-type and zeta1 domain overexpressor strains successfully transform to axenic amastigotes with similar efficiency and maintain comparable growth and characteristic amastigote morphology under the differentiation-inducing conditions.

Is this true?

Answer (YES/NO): NO